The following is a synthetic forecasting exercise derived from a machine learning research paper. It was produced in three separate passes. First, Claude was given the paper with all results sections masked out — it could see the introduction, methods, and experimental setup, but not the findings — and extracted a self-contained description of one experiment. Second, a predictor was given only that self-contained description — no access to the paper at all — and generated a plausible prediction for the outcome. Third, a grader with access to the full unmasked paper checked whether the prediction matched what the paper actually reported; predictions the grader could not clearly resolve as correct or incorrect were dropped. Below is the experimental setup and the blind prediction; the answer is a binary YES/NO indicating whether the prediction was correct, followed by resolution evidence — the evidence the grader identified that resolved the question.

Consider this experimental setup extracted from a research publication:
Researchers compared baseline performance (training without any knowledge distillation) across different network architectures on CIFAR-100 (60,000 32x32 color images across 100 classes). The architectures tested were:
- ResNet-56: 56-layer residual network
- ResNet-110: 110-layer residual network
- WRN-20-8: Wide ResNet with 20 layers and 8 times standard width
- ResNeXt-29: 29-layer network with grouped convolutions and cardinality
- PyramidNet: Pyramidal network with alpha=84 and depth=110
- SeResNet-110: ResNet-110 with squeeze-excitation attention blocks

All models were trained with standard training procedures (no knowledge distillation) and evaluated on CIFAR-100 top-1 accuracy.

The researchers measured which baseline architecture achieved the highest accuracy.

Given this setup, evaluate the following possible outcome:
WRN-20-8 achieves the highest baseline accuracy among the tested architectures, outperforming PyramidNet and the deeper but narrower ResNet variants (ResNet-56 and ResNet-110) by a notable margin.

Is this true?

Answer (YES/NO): NO